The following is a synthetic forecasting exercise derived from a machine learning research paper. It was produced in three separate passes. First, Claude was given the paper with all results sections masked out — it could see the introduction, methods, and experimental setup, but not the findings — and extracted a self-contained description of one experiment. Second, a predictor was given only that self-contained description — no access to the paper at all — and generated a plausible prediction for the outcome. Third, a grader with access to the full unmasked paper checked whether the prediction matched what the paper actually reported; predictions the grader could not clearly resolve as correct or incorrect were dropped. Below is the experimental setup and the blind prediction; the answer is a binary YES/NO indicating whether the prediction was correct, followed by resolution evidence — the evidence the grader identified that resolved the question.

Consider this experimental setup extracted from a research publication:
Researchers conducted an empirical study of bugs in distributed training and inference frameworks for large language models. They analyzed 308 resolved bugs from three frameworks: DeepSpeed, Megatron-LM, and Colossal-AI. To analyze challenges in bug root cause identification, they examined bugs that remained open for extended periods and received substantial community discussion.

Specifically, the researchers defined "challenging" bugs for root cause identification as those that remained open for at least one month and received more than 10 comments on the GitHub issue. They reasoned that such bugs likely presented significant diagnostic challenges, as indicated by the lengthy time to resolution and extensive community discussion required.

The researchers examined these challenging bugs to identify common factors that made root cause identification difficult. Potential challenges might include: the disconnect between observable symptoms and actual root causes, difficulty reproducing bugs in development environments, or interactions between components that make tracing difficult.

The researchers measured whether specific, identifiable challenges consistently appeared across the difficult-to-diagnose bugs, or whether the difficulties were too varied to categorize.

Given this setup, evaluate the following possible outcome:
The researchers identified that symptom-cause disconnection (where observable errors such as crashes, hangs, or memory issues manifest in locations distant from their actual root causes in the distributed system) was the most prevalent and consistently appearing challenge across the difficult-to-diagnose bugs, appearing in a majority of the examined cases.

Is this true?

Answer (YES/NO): NO